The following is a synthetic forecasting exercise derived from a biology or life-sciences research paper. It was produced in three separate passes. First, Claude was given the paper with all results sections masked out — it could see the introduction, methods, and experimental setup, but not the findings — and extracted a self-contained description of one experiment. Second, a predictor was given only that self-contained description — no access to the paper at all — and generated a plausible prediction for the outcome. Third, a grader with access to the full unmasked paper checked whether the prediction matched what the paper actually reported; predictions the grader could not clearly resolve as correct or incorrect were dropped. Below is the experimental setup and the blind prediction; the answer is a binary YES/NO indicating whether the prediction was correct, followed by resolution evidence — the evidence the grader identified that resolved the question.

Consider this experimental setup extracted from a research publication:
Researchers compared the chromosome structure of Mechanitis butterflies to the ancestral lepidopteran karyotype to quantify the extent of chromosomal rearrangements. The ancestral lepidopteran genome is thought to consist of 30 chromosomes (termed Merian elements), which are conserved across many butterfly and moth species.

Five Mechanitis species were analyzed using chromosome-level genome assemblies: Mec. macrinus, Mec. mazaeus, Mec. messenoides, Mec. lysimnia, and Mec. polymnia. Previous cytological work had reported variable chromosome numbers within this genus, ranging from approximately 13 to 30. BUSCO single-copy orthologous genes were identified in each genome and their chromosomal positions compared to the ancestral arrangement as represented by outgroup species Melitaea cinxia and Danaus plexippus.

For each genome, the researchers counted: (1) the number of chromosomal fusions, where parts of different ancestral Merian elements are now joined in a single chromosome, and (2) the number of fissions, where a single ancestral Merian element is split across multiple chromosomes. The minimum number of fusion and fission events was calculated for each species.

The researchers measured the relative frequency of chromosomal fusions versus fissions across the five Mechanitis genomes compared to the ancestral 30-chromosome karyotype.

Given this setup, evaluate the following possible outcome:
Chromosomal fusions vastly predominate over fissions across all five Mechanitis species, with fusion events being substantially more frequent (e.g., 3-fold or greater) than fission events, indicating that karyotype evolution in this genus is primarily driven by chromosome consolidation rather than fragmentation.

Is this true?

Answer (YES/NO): NO